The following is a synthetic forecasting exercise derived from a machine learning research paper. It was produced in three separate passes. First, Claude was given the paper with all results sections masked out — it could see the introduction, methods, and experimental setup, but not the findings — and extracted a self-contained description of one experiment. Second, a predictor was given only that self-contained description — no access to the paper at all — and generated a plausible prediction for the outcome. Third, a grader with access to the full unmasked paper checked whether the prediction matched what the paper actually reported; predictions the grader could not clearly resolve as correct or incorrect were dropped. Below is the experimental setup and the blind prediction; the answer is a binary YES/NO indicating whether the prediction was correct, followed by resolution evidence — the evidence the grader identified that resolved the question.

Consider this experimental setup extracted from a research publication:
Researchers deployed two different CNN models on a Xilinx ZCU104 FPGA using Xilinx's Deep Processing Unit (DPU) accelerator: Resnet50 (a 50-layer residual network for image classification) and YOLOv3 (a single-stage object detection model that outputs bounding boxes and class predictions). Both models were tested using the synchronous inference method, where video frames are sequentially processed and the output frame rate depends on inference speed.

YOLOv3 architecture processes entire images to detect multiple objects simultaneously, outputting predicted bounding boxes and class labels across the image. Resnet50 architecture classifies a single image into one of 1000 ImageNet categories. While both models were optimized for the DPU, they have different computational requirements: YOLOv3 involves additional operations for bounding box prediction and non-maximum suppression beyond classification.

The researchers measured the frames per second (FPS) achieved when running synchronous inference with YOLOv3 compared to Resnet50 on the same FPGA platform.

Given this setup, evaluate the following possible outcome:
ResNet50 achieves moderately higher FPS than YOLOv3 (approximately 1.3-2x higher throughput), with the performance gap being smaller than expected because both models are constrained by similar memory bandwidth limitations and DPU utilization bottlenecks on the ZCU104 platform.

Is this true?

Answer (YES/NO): NO